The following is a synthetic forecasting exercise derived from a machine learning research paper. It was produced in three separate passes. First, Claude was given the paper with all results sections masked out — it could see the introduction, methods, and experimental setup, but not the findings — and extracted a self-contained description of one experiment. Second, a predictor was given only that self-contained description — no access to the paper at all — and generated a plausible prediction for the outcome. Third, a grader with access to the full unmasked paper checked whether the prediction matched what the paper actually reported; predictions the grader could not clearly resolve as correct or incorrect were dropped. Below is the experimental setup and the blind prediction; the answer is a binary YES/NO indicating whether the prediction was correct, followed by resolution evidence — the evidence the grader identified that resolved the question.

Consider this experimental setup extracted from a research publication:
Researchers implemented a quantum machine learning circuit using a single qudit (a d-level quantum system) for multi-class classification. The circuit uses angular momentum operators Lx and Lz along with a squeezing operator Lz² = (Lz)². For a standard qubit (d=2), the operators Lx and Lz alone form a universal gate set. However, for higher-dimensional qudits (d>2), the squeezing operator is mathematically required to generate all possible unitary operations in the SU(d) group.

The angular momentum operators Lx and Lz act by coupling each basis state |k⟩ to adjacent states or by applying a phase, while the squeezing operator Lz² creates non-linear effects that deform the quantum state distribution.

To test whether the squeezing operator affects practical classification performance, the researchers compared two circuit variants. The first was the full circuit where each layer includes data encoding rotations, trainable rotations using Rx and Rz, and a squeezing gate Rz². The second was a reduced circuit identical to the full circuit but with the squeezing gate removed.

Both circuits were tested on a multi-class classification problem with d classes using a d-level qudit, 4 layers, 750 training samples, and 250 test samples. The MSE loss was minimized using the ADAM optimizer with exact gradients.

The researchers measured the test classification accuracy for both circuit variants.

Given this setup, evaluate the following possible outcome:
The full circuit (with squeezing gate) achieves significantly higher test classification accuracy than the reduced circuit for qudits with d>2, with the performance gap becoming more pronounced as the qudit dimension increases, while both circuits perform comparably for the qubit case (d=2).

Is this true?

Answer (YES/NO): NO